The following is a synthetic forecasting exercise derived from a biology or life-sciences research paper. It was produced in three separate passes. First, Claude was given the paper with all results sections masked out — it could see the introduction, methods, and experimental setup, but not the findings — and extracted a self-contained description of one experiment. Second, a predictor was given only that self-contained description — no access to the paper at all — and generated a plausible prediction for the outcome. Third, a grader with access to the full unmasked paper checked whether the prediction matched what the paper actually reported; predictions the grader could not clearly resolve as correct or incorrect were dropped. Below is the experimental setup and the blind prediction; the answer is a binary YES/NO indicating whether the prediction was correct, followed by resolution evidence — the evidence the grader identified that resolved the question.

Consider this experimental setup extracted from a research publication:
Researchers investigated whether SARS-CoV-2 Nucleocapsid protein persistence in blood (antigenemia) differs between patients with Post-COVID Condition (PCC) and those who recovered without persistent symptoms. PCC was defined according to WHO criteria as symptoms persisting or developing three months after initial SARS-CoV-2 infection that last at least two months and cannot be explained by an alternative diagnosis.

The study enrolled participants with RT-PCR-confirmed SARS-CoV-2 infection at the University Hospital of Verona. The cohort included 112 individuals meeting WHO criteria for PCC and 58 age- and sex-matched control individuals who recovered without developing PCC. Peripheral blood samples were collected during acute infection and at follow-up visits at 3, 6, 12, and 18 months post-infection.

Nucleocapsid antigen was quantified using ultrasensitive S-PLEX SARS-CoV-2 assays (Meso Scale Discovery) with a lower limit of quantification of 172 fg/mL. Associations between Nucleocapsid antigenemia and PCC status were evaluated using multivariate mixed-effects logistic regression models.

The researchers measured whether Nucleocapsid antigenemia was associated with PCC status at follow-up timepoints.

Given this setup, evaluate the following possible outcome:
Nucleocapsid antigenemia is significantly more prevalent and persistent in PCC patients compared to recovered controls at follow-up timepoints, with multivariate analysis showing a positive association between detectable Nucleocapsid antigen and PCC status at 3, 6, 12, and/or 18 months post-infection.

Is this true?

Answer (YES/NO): NO